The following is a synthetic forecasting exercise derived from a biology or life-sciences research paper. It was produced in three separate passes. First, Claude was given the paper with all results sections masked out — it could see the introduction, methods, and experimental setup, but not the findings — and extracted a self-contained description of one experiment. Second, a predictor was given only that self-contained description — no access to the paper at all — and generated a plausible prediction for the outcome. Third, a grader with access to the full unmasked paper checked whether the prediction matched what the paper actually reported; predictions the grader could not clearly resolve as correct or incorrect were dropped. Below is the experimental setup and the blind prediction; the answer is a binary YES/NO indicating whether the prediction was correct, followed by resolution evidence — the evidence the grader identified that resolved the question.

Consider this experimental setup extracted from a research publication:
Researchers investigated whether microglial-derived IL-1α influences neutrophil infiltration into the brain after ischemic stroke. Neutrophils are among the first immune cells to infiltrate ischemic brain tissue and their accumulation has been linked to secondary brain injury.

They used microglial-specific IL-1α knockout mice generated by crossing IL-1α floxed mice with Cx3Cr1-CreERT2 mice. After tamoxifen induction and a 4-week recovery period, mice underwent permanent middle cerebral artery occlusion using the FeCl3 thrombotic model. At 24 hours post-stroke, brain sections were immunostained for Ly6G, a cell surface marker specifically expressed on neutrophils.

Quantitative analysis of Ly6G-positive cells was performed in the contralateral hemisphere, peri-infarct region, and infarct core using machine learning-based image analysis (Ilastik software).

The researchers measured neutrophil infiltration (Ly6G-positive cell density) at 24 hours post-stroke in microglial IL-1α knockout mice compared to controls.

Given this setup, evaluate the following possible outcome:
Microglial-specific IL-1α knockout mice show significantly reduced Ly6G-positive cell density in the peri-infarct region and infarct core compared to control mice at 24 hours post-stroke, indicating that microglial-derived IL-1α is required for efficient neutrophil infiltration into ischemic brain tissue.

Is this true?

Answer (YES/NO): NO